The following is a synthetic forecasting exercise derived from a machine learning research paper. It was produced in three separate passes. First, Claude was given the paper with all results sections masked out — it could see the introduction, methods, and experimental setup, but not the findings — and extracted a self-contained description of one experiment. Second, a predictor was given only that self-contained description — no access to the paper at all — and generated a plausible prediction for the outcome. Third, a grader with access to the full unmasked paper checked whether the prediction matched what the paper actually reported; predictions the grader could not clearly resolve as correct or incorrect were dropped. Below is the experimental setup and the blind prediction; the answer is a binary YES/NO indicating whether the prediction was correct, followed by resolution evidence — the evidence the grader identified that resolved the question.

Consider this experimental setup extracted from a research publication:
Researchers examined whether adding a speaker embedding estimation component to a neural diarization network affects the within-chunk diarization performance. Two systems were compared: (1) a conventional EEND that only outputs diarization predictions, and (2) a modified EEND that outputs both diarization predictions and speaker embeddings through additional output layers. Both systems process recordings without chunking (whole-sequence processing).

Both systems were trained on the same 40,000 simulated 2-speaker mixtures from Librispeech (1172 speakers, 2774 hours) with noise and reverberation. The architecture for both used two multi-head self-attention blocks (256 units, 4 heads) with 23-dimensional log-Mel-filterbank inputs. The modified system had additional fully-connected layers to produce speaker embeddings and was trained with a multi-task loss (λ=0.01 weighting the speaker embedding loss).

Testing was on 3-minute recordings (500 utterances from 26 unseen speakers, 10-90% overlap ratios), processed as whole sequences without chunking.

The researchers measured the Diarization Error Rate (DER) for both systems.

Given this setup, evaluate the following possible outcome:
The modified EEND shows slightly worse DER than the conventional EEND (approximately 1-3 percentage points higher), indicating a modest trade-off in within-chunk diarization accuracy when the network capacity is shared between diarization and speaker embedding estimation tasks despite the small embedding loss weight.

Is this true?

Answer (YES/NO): NO